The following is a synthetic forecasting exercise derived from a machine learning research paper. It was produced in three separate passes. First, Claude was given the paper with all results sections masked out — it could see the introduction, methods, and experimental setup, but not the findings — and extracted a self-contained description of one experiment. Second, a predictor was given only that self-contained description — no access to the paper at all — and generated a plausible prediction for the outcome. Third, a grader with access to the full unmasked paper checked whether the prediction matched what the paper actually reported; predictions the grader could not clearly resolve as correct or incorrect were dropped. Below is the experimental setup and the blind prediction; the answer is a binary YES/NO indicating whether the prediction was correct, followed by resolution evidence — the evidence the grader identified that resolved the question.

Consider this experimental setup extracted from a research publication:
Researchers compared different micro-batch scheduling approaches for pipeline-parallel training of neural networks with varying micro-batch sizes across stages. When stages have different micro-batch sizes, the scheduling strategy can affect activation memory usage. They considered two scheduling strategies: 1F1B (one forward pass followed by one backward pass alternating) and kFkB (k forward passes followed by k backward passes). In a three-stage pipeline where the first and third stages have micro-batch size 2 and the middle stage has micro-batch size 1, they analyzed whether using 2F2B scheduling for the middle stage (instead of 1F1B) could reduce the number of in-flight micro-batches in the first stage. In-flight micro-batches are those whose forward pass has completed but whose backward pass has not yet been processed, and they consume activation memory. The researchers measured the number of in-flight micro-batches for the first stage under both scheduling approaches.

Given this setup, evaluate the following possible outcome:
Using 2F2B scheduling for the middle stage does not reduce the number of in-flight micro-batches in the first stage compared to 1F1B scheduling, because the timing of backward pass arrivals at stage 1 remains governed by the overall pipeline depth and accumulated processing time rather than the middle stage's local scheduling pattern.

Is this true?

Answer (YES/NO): NO